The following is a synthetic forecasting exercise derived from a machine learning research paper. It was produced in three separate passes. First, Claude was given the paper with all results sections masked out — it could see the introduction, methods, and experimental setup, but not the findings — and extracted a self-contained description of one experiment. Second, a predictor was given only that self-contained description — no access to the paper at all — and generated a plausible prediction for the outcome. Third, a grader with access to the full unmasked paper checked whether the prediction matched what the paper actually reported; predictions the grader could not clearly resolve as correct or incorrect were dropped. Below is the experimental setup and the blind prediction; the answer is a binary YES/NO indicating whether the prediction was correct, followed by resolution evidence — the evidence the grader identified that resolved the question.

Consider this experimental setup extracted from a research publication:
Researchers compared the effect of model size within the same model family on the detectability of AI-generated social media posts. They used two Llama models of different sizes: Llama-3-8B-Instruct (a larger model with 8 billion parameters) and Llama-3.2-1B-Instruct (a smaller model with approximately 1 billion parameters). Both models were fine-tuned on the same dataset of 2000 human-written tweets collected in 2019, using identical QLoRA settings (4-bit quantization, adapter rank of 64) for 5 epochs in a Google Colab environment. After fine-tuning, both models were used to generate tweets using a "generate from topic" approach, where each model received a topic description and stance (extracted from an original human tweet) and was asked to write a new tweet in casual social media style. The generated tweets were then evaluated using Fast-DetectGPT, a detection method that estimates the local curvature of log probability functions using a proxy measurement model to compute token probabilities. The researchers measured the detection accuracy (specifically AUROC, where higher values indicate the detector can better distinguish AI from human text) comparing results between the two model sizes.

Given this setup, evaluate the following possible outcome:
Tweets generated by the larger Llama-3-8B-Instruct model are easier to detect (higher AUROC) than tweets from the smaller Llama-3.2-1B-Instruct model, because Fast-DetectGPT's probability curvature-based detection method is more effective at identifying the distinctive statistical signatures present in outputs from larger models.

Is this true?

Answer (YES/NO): YES